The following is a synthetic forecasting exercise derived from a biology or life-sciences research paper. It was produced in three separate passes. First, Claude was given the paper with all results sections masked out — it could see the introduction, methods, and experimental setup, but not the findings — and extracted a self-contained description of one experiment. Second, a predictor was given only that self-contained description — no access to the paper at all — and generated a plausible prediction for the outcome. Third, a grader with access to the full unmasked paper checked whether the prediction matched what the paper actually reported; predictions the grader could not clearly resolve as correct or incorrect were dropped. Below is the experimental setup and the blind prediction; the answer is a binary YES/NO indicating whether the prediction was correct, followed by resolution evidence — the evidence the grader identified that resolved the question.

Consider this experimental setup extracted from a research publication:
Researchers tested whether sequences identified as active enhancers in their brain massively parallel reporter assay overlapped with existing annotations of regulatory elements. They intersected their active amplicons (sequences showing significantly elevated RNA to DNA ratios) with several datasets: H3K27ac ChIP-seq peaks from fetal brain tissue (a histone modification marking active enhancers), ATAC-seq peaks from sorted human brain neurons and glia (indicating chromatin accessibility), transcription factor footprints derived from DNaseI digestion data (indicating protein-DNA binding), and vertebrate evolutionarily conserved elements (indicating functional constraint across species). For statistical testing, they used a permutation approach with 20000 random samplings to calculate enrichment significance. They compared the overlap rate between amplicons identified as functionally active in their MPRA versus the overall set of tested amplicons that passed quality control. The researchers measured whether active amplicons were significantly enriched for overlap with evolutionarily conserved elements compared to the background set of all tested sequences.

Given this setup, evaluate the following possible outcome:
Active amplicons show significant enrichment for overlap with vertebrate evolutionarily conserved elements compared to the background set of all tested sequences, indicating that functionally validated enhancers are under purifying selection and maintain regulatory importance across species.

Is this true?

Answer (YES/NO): NO